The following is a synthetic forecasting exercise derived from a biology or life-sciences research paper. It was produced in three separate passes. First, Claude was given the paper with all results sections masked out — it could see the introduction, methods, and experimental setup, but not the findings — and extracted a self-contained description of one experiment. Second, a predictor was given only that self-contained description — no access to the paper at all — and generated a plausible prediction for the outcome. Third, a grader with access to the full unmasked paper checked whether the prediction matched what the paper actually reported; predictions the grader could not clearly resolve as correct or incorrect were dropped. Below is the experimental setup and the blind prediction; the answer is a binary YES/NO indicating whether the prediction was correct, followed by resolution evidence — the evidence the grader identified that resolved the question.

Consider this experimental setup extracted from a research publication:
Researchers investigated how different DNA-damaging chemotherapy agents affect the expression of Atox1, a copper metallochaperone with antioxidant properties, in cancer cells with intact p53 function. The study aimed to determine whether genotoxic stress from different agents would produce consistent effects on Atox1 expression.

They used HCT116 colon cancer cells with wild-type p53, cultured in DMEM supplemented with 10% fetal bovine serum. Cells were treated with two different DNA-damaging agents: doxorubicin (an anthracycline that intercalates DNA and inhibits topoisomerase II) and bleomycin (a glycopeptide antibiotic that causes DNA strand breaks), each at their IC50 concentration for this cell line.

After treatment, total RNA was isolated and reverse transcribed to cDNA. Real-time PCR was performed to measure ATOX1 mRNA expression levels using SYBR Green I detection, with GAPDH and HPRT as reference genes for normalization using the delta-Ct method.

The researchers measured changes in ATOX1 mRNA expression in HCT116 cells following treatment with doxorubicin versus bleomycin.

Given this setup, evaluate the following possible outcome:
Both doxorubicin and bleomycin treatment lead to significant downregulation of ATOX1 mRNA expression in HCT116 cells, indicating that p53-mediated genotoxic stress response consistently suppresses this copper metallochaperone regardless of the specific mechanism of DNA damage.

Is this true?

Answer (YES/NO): NO